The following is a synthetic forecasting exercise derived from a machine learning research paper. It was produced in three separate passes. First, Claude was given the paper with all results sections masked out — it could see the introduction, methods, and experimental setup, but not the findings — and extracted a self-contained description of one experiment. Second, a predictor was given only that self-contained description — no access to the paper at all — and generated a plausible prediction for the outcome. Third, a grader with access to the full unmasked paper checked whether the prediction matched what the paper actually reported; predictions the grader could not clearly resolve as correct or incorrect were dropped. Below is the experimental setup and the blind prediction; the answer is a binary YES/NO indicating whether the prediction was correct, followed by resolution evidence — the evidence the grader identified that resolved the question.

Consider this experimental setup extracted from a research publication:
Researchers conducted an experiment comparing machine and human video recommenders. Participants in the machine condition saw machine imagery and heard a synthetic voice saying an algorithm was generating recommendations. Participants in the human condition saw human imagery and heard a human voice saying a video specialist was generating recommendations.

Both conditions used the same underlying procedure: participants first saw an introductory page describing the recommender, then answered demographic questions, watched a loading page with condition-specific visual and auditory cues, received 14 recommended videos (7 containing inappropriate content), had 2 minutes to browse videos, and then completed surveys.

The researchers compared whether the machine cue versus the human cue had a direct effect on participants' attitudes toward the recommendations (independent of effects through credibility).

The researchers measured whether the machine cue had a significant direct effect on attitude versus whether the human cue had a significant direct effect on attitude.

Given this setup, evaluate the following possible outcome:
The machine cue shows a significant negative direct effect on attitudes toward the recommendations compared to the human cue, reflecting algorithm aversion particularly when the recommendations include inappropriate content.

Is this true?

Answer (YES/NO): NO